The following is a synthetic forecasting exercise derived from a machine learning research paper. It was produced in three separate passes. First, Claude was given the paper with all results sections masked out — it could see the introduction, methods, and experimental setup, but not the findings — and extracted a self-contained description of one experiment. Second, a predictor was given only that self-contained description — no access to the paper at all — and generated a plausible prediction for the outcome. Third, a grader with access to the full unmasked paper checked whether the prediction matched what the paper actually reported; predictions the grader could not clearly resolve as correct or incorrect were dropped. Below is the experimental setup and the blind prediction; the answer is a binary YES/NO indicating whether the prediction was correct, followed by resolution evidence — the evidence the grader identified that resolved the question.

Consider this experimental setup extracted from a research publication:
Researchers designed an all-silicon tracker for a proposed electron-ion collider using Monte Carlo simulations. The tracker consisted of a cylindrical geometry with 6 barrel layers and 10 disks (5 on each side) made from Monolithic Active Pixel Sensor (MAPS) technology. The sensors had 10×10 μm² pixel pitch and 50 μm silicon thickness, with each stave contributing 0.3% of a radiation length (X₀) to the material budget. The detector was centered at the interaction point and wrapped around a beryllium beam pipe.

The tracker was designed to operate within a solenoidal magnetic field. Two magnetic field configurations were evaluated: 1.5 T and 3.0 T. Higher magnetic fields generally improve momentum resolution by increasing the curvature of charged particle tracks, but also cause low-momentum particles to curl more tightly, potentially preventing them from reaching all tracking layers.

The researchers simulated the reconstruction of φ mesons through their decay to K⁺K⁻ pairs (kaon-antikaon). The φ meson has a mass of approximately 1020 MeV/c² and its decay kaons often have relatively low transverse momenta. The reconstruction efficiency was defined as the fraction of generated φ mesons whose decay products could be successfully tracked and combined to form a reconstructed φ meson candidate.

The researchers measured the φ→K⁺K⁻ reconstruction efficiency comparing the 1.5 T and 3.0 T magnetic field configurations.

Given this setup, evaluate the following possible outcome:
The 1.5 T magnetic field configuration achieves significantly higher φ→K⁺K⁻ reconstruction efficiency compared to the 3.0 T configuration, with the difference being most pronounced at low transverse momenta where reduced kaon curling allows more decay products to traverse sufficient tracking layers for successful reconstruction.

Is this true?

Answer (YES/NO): NO